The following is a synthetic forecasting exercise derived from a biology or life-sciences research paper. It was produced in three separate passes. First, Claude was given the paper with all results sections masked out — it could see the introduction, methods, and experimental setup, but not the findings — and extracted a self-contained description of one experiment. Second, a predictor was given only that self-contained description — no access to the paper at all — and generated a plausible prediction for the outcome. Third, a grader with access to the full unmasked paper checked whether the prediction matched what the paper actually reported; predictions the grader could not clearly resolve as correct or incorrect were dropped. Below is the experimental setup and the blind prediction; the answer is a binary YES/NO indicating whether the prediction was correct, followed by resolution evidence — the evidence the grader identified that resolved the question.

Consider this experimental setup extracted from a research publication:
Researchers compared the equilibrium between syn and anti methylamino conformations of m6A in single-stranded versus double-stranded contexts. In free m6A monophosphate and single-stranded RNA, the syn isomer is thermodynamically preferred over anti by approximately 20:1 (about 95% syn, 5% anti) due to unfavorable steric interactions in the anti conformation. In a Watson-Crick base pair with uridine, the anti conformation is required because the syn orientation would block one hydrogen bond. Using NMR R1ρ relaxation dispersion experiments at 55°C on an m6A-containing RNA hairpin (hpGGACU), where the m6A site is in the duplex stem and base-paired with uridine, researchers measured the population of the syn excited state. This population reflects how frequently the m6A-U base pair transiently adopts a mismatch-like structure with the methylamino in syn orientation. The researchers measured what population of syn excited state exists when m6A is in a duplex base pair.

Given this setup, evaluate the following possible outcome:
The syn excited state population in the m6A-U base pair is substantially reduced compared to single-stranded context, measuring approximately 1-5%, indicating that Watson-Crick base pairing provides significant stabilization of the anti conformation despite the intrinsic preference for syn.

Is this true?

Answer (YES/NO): YES